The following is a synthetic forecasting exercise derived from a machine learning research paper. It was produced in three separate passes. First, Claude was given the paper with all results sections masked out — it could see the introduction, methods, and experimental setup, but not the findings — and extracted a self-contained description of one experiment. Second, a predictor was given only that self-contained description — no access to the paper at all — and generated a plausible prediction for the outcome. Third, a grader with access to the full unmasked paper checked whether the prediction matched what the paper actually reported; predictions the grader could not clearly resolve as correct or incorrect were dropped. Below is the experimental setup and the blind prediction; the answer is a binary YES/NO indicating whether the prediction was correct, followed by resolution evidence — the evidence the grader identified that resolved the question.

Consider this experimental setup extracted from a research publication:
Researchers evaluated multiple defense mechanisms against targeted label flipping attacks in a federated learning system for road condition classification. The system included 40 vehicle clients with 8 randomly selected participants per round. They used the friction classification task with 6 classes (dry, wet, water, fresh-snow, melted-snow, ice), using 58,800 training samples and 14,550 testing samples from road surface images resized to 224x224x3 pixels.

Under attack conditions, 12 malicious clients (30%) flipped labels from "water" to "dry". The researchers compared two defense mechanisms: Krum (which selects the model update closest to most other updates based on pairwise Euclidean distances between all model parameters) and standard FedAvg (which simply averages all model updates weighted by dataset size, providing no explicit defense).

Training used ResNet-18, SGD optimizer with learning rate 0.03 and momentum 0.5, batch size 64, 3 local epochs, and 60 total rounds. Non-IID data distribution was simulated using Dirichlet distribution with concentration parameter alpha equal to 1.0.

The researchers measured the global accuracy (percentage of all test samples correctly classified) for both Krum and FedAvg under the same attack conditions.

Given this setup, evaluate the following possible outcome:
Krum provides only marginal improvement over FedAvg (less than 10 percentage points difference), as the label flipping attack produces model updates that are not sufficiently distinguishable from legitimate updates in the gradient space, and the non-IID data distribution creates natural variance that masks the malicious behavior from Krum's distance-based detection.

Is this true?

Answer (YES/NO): NO